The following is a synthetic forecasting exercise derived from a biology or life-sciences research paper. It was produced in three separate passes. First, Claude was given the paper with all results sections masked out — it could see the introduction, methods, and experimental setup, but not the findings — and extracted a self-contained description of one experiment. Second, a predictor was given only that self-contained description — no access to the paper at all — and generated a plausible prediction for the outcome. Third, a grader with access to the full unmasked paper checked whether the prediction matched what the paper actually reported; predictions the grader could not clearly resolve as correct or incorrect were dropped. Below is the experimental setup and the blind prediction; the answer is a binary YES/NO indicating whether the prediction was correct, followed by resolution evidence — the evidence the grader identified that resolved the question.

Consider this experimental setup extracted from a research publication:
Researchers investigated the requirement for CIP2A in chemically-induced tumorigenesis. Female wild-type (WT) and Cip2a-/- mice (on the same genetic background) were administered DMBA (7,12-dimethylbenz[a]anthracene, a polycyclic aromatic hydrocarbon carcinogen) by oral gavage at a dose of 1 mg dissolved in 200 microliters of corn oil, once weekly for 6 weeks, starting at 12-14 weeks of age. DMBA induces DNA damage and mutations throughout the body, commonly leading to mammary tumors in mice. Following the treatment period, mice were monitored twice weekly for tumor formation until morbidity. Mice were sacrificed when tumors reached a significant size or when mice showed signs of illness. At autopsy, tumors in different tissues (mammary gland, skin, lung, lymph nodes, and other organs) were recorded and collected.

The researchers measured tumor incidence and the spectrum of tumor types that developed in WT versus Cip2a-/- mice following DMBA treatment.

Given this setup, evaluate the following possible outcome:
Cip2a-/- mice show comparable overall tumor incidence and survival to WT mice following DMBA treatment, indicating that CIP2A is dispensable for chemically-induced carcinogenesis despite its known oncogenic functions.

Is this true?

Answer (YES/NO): NO